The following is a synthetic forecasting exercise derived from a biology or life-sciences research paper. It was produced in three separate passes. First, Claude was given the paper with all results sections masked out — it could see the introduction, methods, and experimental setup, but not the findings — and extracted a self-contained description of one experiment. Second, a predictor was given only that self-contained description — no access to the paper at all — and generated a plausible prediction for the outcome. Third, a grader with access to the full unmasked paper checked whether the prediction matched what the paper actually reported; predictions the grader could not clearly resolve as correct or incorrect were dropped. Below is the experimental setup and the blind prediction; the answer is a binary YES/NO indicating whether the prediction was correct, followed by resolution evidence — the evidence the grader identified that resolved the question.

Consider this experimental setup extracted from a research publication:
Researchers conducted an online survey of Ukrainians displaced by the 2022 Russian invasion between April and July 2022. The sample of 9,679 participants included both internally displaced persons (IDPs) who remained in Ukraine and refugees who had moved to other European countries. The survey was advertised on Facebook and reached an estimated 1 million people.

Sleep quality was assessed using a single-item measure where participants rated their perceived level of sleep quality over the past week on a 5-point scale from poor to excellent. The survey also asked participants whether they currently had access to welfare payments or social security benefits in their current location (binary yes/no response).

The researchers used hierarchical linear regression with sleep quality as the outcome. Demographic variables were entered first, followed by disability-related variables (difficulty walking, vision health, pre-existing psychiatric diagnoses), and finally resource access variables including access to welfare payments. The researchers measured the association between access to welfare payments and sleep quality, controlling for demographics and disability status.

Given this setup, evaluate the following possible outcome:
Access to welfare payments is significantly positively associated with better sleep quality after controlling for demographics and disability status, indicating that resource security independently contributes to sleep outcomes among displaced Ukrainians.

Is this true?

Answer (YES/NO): YES